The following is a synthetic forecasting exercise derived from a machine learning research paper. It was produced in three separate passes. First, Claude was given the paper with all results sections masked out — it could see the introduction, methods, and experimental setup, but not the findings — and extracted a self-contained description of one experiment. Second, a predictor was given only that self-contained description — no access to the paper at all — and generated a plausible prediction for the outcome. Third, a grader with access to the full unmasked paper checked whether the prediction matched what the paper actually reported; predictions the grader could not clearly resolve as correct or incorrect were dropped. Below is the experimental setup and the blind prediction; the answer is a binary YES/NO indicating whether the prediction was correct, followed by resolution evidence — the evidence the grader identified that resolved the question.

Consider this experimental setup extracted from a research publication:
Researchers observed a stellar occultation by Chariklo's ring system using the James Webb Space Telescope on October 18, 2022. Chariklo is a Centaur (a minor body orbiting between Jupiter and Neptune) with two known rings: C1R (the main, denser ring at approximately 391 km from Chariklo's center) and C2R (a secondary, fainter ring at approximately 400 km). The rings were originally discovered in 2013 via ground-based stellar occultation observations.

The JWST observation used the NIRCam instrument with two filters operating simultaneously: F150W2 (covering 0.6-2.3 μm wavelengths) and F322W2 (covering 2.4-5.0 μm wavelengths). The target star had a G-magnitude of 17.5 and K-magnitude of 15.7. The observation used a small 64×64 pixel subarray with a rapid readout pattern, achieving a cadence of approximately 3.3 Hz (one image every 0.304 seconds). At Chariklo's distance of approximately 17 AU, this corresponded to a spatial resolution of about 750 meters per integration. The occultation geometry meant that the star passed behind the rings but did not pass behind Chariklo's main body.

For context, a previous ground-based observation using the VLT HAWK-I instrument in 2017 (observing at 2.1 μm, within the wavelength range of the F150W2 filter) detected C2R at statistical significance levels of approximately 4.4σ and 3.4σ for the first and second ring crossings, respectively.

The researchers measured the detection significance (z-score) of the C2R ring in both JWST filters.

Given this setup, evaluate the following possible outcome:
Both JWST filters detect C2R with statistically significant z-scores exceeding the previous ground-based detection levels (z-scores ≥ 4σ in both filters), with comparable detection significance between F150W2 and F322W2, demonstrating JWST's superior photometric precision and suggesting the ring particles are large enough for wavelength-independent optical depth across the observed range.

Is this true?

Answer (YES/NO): NO